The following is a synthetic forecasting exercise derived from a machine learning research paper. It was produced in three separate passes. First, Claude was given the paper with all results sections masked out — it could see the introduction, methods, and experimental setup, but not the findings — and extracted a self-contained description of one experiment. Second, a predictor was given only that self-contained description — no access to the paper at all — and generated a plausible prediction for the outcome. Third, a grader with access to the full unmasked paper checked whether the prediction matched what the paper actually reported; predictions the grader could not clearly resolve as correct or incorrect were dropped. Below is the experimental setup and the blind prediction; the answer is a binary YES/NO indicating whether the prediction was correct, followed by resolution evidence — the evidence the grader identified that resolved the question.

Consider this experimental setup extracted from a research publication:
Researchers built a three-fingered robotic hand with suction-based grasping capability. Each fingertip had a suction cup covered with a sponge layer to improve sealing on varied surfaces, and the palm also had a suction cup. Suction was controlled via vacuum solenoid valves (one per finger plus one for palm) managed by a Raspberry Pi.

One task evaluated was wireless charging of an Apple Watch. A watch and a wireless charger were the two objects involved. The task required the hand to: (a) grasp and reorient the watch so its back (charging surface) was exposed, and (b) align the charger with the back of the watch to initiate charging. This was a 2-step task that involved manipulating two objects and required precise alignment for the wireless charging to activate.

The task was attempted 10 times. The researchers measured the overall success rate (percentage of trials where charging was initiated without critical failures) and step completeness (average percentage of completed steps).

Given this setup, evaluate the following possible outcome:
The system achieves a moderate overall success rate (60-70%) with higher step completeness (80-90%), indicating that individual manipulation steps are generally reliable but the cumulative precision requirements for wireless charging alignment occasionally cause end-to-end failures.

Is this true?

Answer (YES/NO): NO